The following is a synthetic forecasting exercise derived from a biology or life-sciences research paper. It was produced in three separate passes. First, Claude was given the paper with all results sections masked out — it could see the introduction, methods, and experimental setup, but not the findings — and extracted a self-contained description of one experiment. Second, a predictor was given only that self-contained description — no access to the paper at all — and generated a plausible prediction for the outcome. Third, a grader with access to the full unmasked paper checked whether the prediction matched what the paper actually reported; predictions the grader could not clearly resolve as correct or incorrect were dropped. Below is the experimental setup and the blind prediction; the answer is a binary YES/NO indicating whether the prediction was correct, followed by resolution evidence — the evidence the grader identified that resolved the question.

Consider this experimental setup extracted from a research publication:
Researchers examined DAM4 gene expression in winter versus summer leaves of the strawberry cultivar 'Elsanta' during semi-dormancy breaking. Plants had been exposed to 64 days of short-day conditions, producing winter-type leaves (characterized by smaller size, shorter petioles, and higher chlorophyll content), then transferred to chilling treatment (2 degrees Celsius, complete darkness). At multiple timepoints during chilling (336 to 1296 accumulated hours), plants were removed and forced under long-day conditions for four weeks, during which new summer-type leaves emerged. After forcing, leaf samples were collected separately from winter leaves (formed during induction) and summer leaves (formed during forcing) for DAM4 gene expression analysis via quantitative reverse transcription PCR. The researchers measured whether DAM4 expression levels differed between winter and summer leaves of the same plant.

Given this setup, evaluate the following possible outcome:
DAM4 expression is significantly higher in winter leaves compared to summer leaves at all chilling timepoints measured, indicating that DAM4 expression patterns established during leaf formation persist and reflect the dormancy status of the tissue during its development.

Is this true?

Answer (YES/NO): NO